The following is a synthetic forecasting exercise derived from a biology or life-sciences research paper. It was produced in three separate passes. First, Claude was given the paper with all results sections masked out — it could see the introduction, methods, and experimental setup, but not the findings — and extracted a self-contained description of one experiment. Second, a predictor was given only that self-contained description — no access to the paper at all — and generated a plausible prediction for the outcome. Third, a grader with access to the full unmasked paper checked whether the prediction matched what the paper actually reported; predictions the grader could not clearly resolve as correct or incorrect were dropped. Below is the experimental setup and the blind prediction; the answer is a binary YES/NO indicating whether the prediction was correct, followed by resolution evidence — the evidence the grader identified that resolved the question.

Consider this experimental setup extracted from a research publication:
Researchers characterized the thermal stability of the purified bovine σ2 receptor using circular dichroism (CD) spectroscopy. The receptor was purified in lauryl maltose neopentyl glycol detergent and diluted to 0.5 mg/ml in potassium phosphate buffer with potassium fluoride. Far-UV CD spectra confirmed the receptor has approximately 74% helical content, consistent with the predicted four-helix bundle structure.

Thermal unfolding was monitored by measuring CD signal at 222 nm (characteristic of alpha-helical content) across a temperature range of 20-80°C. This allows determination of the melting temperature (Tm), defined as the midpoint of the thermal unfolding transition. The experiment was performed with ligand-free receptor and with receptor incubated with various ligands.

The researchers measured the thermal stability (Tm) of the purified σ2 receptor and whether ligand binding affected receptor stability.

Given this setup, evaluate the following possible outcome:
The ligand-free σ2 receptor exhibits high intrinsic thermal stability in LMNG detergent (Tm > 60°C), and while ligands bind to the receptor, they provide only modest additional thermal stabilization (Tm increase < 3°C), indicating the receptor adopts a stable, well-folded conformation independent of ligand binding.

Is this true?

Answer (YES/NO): NO